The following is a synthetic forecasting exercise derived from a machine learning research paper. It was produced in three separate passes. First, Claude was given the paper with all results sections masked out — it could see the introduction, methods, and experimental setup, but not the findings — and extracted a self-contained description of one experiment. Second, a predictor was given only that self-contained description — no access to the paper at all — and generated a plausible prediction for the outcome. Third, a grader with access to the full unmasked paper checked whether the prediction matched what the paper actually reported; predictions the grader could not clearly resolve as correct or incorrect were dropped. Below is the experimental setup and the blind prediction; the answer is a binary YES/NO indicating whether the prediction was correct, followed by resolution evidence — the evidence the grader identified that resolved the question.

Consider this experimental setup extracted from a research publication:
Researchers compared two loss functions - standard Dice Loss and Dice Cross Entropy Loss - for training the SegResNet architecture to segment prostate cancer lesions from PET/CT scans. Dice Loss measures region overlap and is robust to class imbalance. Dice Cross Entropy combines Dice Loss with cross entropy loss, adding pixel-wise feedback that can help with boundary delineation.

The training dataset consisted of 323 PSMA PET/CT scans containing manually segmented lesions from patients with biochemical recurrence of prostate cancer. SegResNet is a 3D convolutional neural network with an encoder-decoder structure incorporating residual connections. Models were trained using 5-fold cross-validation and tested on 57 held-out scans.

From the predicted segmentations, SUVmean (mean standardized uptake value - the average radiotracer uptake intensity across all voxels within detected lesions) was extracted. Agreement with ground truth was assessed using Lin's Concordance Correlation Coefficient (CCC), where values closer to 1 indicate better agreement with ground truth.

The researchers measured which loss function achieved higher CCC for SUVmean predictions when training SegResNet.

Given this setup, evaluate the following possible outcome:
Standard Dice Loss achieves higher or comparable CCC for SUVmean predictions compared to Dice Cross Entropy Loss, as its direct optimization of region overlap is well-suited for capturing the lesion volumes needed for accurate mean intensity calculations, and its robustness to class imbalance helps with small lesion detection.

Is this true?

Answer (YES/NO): NO